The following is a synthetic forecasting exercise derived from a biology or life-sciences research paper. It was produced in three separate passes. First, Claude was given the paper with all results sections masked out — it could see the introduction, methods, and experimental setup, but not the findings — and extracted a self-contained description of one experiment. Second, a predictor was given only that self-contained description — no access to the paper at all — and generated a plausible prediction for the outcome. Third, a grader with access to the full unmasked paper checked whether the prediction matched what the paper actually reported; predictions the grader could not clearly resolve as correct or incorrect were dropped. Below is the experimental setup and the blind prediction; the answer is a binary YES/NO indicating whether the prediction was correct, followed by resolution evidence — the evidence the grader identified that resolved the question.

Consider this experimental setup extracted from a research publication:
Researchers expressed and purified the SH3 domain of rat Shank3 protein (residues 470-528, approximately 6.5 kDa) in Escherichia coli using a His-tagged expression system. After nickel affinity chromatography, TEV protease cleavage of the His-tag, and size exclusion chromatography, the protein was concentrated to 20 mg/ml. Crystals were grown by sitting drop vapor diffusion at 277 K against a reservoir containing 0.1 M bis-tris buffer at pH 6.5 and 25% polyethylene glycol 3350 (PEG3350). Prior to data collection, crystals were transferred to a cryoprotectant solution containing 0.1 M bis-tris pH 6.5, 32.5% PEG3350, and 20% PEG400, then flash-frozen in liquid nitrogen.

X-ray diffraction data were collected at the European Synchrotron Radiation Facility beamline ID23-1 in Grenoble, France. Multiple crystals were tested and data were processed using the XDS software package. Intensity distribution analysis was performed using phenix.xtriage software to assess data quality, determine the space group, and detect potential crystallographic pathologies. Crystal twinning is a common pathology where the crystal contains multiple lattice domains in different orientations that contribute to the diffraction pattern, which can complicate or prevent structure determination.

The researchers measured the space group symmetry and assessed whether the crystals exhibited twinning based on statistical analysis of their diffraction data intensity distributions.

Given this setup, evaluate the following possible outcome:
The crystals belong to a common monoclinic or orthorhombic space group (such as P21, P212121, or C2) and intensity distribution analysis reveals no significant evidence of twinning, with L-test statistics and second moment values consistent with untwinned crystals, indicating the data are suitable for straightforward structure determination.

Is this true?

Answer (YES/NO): NO